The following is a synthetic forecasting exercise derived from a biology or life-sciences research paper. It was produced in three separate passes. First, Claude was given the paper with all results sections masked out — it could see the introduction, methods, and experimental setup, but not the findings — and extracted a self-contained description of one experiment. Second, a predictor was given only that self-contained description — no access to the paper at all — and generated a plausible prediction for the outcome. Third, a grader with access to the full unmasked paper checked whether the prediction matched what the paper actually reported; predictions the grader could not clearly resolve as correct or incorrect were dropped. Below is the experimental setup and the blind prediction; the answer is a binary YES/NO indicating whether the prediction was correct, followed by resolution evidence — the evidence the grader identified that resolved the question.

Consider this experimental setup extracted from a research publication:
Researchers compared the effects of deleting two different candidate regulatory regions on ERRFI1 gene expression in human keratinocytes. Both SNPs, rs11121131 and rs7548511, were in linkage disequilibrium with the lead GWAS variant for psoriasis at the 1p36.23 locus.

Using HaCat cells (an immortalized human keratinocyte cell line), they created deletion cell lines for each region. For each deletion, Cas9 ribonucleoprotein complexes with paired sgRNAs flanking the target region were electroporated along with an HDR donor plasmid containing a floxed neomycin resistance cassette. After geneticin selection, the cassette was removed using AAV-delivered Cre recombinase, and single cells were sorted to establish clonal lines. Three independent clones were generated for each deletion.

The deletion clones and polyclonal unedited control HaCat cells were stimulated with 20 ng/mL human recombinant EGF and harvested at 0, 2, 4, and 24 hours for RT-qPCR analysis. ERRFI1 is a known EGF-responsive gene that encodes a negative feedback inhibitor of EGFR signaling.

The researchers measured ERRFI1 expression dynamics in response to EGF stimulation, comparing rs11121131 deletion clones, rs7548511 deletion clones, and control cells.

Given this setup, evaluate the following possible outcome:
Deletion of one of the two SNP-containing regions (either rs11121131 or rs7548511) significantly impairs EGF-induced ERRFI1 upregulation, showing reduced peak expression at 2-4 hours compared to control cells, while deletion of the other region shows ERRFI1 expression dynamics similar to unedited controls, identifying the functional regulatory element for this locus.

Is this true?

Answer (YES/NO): YES